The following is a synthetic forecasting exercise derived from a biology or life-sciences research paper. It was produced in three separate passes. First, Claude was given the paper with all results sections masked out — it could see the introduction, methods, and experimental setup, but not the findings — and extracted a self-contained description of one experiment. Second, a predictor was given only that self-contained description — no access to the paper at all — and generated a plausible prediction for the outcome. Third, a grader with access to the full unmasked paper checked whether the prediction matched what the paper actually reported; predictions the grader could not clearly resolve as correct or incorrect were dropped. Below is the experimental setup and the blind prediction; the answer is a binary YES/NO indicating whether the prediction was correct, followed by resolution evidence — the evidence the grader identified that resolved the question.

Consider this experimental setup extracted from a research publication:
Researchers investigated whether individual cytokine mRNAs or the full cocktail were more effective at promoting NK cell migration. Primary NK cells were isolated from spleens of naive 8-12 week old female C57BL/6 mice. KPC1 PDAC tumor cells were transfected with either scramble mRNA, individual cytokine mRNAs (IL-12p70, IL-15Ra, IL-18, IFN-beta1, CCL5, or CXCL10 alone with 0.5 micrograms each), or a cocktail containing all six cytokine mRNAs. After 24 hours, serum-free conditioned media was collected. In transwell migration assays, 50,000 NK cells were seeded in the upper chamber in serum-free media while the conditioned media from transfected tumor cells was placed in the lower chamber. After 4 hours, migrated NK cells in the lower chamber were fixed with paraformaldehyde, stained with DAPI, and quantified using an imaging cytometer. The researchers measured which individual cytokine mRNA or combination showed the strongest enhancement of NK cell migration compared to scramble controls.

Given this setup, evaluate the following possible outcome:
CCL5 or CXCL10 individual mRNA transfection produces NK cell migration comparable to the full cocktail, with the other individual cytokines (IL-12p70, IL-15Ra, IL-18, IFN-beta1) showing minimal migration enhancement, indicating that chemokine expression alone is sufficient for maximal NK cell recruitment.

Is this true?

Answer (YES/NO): NO